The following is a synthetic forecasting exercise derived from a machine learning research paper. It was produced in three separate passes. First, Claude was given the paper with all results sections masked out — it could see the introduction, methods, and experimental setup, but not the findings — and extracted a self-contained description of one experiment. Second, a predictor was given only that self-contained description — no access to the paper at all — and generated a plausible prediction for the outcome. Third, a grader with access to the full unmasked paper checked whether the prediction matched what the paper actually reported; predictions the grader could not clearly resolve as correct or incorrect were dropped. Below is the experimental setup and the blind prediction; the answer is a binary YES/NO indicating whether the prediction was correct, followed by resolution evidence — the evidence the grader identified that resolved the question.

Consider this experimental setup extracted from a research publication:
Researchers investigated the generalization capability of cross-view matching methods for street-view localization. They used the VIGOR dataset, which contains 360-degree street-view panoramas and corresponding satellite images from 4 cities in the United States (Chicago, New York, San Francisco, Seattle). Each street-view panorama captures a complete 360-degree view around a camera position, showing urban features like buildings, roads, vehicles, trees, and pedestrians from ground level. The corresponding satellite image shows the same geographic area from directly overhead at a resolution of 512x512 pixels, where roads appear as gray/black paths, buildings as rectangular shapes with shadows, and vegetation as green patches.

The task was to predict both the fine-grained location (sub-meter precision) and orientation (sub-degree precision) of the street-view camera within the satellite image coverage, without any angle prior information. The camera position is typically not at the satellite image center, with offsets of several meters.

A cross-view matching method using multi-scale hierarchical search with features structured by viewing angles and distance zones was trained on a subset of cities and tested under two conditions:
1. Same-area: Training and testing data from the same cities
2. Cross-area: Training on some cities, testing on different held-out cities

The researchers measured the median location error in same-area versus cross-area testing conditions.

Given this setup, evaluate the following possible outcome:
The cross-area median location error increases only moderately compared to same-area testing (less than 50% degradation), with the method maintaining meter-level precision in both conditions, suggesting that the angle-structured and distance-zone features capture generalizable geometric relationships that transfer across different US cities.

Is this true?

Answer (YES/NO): YES